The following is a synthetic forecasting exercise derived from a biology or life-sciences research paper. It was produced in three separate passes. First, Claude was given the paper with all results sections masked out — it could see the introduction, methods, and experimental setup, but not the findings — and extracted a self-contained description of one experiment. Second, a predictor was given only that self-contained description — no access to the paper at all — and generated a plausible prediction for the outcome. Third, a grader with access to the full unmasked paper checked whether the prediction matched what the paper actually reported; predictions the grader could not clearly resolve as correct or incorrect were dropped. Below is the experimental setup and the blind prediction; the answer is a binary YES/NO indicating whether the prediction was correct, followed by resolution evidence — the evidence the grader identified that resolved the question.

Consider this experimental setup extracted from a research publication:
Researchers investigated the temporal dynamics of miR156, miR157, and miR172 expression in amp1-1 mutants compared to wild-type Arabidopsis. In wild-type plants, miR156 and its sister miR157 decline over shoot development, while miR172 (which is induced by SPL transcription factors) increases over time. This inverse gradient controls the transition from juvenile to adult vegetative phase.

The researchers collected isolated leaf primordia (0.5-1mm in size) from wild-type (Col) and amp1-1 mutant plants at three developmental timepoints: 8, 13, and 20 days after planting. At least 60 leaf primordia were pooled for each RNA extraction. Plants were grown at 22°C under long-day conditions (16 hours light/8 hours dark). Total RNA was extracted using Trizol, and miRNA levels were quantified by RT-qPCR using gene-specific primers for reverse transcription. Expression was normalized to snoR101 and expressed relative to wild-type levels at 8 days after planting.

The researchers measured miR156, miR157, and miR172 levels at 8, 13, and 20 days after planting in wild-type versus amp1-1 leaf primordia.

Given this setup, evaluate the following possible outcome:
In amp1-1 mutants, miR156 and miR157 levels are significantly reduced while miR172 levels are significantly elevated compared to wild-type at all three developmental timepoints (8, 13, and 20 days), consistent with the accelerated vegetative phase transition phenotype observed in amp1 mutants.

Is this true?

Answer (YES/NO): NO